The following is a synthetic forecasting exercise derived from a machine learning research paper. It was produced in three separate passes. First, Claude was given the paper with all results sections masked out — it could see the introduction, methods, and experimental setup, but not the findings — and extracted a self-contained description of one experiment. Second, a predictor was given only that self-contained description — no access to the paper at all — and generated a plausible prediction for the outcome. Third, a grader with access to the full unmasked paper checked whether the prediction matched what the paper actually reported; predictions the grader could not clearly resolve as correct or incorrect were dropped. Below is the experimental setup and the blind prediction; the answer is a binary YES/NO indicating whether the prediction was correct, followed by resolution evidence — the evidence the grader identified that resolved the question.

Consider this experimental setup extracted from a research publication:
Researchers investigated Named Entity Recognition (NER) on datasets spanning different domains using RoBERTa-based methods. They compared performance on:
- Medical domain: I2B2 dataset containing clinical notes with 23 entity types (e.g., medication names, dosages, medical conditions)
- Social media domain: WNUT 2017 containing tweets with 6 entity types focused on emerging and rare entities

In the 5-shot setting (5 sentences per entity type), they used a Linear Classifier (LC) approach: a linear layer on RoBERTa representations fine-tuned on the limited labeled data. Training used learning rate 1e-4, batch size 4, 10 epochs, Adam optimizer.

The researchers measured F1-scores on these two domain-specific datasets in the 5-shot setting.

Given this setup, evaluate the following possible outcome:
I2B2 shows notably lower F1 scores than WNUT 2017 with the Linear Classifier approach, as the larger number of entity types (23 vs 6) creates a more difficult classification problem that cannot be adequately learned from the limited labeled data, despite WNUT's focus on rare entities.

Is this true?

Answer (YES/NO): NO